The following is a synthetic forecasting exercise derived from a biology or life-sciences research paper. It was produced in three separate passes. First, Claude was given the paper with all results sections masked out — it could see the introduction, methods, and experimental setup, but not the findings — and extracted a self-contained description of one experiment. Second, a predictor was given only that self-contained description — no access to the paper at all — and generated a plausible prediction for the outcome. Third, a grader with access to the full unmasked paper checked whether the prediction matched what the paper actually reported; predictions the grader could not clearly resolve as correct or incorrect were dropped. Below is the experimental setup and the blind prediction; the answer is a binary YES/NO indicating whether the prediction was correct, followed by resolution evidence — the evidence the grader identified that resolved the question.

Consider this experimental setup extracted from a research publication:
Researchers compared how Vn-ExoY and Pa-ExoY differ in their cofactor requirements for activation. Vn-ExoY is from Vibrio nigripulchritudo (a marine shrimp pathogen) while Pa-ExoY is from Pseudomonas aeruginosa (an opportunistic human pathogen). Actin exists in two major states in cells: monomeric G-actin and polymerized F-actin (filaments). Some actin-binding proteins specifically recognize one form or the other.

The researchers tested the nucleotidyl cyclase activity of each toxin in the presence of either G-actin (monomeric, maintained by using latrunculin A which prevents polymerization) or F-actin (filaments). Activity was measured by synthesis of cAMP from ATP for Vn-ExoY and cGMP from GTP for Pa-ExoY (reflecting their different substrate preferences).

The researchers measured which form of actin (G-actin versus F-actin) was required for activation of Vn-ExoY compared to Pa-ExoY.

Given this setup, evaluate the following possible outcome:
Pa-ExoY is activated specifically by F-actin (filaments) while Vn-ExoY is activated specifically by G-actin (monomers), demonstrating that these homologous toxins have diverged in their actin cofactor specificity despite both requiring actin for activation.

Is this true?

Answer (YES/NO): YES